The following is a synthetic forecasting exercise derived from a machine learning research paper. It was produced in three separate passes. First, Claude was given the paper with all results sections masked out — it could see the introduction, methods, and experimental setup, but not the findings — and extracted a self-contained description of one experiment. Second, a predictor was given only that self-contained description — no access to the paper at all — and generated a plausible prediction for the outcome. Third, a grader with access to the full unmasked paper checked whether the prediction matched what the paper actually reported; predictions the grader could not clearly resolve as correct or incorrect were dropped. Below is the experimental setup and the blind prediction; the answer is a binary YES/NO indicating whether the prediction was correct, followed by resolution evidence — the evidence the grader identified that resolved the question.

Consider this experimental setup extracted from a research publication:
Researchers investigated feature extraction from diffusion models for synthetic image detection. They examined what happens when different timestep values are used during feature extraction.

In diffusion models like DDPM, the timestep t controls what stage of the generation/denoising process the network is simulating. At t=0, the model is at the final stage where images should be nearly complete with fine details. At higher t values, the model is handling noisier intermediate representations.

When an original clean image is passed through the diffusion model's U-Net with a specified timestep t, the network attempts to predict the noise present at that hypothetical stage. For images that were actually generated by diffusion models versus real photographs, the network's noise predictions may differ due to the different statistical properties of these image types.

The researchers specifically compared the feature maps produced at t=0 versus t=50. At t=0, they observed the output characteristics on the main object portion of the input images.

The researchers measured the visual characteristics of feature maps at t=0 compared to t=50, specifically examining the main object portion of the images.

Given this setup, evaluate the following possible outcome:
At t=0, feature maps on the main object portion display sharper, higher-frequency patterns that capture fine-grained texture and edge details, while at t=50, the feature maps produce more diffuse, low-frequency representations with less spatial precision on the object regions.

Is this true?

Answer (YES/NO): NO